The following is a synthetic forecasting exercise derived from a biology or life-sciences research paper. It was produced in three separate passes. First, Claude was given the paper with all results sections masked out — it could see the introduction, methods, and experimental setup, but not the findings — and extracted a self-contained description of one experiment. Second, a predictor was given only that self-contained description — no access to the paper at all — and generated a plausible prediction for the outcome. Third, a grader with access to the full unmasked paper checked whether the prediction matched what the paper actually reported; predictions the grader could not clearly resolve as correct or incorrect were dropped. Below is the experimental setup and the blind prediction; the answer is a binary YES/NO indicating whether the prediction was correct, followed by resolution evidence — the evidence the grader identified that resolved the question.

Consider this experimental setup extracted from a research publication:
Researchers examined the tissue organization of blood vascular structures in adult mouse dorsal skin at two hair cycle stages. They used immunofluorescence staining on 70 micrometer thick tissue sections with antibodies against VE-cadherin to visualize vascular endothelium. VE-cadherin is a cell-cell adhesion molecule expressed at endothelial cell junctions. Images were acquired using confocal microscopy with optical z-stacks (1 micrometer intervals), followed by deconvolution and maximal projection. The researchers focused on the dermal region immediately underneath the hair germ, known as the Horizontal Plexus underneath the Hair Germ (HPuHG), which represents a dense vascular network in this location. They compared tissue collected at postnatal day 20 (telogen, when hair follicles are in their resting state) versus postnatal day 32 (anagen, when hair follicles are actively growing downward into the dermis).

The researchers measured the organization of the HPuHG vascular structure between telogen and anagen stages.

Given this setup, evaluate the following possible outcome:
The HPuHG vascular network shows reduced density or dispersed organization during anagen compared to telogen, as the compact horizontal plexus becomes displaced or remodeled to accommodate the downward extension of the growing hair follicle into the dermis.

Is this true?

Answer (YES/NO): YES